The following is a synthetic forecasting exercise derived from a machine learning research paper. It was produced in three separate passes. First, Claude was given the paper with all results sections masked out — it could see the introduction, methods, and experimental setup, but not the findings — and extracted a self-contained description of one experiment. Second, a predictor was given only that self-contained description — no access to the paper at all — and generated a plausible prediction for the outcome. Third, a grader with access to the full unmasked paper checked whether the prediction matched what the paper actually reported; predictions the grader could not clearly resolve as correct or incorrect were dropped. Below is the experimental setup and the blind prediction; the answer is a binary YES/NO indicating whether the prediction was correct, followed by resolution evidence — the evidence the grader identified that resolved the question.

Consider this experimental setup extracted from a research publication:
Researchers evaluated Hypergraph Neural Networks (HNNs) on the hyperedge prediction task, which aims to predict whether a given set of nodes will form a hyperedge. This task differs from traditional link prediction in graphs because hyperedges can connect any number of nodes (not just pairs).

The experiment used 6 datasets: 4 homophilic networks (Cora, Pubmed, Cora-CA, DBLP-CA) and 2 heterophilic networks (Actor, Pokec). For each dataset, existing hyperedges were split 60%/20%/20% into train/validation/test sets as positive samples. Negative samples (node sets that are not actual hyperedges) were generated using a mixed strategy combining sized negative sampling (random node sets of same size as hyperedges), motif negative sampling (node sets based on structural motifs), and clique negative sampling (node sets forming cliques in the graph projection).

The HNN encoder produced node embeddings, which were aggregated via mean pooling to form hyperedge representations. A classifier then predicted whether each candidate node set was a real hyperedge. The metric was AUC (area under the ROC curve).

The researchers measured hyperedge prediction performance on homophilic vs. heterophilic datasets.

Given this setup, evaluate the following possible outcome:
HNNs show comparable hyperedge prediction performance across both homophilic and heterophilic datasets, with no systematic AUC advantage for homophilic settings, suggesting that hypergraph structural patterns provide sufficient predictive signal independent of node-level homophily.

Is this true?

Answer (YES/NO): NO